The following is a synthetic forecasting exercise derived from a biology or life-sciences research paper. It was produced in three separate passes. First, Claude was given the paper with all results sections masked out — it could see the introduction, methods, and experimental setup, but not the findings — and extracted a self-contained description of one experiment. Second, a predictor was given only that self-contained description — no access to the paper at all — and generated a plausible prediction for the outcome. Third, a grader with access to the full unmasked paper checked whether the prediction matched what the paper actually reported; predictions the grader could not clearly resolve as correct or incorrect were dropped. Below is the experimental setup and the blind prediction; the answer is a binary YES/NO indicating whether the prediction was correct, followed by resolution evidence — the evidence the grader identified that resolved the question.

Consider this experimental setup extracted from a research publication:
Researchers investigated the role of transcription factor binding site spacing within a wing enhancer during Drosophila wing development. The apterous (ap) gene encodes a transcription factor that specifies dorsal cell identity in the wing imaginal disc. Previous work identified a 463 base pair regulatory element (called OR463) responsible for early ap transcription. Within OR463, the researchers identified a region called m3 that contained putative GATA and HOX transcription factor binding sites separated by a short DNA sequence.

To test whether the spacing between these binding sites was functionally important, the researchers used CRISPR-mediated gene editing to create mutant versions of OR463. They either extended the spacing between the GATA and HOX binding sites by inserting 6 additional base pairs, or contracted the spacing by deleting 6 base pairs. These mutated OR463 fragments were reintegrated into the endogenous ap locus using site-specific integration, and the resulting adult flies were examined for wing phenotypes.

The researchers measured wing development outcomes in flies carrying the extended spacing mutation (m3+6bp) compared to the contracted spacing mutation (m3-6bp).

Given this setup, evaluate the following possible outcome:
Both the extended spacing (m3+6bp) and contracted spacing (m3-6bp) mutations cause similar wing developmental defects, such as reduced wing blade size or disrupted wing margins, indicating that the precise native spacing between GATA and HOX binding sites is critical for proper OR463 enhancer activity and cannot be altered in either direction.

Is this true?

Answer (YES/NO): NO